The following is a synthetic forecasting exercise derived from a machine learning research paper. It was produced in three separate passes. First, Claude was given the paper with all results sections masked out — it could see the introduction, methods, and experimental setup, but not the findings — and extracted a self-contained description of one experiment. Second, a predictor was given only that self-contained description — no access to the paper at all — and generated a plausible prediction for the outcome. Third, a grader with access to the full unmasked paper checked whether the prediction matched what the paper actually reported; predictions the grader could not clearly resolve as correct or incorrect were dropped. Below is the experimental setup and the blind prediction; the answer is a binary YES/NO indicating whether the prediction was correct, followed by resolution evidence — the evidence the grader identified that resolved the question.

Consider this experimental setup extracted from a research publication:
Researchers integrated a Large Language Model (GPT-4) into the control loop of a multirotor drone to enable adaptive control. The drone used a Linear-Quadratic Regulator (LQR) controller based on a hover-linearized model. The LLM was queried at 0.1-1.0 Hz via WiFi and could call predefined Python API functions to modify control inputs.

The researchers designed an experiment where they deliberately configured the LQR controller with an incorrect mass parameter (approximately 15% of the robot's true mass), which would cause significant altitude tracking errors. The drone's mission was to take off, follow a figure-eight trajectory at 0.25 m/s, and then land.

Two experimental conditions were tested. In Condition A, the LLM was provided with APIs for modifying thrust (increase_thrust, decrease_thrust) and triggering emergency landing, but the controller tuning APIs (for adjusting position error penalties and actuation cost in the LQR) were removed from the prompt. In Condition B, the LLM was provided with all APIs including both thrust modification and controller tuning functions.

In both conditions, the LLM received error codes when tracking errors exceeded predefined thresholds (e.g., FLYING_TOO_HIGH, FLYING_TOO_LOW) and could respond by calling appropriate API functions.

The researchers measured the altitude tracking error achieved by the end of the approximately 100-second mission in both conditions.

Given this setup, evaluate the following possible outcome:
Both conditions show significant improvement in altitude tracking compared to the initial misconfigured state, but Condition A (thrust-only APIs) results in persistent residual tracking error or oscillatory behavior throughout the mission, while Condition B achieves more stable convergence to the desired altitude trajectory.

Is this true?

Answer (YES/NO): NO